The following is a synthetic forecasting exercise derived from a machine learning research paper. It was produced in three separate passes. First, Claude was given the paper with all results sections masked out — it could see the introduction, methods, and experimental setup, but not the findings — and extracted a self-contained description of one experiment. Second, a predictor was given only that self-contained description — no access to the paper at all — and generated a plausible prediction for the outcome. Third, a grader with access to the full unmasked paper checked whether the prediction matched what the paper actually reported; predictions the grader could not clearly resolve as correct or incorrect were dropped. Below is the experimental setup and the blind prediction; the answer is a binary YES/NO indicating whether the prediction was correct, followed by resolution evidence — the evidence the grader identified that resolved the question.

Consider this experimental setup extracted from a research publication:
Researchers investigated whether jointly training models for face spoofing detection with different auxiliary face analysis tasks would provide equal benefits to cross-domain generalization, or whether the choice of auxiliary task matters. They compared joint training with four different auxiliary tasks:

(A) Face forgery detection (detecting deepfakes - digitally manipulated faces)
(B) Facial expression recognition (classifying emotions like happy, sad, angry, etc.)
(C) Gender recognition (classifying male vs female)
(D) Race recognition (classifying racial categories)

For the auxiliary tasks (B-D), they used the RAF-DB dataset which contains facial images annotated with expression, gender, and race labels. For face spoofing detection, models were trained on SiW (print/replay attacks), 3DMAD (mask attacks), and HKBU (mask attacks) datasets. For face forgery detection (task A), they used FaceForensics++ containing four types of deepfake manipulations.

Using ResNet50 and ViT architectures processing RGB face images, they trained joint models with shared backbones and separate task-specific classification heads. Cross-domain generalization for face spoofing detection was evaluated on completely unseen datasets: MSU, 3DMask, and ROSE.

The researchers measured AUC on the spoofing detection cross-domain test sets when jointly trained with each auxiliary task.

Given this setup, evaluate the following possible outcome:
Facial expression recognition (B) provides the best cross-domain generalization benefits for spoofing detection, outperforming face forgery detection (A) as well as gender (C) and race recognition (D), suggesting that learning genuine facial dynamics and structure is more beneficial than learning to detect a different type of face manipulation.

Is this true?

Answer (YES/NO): NO